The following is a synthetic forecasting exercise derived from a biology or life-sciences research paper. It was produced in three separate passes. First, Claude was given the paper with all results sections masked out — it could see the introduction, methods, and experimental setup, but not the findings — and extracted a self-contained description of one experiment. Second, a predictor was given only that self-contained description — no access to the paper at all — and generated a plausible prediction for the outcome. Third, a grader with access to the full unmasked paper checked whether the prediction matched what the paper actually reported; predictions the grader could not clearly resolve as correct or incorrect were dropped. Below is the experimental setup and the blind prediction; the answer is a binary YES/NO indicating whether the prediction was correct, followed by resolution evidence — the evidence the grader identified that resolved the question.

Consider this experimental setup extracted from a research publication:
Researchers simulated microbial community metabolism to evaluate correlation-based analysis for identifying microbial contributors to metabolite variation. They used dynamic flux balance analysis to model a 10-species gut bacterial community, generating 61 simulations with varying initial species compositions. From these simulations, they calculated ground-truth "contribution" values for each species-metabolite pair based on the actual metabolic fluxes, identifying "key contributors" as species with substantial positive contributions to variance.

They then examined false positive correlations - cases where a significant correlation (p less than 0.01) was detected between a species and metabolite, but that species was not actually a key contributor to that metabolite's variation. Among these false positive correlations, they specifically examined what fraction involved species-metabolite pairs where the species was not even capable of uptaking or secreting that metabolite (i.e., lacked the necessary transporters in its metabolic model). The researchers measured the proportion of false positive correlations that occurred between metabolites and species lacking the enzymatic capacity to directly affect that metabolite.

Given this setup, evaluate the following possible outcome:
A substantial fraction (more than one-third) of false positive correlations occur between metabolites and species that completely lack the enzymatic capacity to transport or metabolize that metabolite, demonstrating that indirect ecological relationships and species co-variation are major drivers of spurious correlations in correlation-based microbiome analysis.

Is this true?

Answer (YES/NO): YES